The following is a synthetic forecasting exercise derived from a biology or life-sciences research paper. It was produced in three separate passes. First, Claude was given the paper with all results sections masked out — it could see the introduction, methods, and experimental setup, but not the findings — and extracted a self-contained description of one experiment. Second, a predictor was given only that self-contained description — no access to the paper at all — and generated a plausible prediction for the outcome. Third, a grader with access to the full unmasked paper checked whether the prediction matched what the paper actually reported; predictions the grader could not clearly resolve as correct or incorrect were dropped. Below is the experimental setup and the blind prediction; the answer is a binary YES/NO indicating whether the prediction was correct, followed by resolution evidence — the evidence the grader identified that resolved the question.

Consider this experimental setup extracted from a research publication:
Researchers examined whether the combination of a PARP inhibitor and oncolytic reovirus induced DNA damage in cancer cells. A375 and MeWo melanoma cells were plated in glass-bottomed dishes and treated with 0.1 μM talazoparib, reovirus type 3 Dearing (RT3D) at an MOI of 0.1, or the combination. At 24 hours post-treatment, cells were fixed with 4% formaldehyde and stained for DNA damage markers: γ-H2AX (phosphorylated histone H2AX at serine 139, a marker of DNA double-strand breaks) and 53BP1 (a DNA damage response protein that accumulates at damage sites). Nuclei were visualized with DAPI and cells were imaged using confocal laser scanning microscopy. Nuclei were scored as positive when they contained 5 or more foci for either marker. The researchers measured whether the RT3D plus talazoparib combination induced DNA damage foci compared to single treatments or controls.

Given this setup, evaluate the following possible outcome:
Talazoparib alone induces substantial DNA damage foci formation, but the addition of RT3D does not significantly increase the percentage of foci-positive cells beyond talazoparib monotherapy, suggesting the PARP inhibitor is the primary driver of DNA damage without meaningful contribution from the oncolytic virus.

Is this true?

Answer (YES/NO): YES